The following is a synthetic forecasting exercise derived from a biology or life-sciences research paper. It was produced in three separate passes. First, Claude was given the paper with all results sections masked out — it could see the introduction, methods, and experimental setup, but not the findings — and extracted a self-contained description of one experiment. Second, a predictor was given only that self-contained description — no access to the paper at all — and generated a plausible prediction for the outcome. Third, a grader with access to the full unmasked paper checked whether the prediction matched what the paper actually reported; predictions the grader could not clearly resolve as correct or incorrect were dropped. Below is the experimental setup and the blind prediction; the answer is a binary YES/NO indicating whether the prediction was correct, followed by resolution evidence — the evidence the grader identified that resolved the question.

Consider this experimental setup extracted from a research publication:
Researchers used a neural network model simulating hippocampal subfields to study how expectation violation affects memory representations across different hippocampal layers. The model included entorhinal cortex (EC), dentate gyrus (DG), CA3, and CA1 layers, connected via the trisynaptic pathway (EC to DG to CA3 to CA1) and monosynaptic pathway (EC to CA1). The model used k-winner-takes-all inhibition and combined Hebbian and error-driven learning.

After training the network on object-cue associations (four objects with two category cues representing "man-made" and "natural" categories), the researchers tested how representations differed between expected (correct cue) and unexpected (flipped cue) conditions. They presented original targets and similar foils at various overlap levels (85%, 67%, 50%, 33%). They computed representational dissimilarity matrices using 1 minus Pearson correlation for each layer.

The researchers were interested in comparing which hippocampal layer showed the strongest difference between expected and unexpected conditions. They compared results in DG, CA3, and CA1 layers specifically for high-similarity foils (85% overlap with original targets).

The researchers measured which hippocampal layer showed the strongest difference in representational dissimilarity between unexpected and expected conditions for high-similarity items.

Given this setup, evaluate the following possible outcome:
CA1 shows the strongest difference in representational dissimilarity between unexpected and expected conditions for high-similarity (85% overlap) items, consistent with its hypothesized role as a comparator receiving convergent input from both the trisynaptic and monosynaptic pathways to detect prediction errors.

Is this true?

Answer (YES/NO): NO